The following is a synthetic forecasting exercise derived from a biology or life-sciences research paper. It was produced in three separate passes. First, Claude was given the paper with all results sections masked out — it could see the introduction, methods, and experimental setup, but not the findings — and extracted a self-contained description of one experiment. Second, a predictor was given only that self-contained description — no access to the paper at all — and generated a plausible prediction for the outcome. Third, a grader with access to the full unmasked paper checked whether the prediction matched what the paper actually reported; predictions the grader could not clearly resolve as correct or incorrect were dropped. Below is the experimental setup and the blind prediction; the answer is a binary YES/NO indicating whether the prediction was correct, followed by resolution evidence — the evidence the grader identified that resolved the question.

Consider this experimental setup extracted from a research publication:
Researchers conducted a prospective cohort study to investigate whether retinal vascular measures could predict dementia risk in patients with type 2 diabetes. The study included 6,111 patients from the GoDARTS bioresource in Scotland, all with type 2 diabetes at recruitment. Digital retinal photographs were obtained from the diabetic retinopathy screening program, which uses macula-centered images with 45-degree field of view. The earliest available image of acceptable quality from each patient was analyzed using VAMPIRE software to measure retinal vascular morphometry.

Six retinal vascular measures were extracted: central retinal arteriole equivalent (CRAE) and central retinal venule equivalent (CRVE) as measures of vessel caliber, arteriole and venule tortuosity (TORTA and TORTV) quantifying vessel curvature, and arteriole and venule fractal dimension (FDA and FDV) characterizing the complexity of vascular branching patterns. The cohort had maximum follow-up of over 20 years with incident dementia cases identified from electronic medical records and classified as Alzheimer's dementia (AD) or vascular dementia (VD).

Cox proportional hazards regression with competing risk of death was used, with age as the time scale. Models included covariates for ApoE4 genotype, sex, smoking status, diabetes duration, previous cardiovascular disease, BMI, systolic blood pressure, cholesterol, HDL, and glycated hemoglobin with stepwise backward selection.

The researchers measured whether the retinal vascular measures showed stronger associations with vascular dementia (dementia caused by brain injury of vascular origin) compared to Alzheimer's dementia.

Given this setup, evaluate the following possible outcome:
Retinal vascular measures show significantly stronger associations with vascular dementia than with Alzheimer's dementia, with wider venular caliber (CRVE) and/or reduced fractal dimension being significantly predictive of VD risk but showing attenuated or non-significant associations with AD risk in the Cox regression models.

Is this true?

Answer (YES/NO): NO